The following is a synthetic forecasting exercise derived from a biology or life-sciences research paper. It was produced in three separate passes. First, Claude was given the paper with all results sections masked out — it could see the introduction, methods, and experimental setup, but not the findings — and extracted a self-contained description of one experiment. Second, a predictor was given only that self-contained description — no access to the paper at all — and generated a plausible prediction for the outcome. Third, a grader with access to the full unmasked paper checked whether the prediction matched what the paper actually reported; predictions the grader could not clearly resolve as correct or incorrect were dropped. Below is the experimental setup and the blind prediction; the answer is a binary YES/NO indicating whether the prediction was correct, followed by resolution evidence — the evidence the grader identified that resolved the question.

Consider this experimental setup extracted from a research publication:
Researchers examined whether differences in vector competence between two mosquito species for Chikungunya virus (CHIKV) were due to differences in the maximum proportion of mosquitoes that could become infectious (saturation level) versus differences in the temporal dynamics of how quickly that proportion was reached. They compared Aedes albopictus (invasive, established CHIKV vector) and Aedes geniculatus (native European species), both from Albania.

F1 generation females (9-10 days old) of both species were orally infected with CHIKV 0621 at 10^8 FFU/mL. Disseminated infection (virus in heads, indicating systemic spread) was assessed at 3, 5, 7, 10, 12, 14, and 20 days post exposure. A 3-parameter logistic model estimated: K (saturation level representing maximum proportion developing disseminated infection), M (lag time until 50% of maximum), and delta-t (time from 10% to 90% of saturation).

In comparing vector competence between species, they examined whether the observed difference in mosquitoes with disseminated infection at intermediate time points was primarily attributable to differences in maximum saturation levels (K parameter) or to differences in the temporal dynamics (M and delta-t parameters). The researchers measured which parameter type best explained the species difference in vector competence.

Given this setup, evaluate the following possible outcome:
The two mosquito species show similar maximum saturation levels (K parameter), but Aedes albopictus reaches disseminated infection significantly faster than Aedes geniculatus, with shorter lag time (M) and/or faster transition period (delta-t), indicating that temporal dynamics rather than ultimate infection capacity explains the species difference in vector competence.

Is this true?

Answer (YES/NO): YES